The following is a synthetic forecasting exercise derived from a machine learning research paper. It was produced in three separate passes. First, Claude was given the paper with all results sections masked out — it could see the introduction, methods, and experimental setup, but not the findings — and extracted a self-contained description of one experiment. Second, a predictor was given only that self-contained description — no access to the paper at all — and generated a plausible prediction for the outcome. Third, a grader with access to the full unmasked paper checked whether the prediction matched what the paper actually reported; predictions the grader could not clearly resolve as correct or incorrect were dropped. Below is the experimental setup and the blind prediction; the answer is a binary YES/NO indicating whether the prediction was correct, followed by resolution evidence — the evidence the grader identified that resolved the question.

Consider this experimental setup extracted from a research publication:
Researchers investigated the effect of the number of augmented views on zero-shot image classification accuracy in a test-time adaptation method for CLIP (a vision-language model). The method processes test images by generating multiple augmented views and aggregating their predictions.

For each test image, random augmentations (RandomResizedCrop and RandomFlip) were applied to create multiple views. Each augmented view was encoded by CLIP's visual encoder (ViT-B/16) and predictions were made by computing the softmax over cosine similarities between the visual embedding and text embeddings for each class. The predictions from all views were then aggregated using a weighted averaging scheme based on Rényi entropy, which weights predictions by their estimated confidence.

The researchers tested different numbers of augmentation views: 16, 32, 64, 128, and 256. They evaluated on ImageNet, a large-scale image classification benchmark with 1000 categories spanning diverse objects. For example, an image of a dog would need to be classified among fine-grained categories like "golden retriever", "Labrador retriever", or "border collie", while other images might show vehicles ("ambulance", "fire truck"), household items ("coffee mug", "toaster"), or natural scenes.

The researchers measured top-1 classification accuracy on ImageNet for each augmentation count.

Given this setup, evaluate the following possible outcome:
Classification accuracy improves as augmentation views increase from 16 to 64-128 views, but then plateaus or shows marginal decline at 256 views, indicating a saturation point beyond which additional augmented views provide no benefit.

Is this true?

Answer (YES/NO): NO